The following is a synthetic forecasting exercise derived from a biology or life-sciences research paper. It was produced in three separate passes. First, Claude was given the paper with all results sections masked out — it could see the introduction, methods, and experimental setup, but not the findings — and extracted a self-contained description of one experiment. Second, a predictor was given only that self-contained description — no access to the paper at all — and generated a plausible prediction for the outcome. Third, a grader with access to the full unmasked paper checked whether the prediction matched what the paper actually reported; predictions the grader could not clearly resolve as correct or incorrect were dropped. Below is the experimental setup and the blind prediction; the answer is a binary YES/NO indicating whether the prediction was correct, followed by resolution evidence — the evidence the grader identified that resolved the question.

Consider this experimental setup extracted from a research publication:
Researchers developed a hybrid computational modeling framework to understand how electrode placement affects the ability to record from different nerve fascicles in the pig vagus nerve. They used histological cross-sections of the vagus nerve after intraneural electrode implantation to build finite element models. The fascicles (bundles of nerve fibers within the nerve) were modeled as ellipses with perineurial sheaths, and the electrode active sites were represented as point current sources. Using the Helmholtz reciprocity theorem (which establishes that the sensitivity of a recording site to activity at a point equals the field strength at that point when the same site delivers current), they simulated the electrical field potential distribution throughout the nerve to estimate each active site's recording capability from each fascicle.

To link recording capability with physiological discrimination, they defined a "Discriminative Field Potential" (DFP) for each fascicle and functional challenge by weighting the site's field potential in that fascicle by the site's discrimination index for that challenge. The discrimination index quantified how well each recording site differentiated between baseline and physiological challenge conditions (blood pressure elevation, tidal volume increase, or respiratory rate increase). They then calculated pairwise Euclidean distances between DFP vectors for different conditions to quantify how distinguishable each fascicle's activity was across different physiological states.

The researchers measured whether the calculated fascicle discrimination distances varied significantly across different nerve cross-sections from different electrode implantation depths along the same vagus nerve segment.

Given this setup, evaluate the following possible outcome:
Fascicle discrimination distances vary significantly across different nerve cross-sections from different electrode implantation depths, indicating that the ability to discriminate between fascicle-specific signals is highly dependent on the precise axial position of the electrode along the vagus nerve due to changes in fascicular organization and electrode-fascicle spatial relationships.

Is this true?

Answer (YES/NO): NO